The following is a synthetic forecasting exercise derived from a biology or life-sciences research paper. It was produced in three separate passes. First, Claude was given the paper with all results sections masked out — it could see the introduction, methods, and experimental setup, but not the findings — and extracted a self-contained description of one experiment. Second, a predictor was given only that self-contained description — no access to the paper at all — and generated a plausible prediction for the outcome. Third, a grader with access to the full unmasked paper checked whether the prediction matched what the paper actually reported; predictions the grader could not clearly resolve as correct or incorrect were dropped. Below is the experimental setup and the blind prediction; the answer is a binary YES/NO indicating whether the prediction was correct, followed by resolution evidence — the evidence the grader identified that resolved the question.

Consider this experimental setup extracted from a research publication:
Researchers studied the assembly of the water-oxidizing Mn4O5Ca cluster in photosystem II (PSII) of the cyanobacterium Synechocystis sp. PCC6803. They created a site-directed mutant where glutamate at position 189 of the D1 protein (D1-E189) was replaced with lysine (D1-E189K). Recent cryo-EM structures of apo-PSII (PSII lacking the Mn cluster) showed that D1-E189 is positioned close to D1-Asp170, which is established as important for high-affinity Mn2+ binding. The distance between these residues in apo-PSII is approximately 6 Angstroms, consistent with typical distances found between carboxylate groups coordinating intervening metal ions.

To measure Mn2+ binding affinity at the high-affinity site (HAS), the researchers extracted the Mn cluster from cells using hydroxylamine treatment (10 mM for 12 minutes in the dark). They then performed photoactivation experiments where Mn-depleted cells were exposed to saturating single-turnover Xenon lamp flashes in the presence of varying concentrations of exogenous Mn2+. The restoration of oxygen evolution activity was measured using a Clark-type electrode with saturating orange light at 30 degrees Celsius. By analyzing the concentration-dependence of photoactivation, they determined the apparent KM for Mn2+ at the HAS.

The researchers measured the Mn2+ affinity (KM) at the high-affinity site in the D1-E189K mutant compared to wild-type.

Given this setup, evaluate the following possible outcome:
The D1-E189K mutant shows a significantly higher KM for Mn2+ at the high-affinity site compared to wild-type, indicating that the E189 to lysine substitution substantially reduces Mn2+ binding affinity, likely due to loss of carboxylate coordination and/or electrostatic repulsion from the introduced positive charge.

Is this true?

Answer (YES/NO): NO